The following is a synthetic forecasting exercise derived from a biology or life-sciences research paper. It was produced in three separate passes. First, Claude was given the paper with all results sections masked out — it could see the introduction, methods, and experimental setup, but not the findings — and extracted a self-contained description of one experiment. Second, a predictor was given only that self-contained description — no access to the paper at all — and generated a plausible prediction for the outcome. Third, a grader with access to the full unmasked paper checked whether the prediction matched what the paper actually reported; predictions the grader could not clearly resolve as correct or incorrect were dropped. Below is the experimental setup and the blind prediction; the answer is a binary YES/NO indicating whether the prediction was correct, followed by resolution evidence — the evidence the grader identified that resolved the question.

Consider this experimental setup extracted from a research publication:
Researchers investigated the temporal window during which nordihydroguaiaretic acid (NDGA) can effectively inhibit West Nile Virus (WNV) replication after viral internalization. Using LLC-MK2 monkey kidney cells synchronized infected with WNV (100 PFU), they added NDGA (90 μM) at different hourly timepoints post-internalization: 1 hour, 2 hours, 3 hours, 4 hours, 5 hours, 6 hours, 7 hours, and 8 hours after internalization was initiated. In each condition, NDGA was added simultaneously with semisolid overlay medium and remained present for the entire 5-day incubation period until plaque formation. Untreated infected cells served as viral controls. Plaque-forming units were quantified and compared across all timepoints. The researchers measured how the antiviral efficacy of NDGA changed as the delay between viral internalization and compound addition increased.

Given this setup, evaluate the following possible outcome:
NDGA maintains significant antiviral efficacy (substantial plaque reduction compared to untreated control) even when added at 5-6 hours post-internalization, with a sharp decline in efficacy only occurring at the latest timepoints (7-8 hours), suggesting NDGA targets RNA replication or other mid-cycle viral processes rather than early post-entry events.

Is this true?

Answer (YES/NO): NO